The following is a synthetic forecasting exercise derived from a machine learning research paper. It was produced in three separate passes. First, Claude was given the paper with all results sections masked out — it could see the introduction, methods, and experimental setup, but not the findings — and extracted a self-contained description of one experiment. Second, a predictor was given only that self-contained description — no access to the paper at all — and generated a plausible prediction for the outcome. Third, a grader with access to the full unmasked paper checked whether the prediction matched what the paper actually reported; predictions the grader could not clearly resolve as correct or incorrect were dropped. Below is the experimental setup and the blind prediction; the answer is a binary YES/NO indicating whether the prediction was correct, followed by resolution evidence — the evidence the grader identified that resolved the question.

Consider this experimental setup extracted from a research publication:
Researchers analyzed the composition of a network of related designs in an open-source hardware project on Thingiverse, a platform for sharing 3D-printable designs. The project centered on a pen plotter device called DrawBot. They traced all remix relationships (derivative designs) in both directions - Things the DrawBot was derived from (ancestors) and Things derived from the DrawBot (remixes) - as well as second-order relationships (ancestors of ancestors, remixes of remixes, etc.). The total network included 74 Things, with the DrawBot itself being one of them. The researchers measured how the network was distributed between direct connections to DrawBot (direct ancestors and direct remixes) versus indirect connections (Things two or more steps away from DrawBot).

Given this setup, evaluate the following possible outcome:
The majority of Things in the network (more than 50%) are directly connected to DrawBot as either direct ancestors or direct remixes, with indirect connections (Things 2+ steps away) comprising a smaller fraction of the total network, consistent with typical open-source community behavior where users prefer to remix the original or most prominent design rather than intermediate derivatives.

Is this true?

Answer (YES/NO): NO